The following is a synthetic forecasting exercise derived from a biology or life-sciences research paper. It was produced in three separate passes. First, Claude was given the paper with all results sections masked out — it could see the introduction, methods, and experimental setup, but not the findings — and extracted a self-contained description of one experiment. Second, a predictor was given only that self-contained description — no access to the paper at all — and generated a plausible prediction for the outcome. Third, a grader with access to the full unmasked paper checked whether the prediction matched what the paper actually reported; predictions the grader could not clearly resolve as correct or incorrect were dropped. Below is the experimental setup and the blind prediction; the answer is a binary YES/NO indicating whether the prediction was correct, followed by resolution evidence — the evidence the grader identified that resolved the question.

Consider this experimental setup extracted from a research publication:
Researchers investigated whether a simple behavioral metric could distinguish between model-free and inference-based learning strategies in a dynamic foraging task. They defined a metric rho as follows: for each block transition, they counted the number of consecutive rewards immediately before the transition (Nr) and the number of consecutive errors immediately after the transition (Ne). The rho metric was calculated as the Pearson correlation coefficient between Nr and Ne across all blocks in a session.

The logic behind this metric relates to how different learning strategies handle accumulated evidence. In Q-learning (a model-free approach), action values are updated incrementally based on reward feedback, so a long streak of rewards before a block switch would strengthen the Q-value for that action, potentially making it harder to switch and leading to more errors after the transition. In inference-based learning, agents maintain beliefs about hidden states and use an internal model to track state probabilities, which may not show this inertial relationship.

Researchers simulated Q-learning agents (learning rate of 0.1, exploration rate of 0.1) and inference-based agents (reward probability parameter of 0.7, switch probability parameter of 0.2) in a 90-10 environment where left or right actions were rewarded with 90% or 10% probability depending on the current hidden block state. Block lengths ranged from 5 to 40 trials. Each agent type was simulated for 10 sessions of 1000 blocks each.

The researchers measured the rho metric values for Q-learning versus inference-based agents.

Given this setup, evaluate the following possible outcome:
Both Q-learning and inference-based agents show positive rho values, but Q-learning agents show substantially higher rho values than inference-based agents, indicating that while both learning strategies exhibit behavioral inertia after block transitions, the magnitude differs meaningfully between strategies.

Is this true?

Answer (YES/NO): NO